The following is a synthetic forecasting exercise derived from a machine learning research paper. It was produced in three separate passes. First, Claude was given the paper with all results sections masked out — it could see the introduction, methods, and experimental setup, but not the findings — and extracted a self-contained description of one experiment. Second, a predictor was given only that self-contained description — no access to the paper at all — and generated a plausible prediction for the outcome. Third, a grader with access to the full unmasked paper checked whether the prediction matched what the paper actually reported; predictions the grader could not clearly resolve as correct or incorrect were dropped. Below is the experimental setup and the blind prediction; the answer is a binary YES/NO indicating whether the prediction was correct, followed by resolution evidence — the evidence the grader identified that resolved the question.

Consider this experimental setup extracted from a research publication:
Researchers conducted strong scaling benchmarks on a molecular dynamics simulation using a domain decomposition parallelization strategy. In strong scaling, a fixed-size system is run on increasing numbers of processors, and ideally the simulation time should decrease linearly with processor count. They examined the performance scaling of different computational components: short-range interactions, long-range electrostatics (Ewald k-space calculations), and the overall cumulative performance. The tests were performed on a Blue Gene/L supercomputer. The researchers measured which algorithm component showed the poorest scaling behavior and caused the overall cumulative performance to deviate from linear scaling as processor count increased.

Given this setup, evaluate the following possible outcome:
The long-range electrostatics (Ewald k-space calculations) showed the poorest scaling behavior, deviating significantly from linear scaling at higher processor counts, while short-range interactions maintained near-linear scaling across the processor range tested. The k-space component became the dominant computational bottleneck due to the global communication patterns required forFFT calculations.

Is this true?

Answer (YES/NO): YES